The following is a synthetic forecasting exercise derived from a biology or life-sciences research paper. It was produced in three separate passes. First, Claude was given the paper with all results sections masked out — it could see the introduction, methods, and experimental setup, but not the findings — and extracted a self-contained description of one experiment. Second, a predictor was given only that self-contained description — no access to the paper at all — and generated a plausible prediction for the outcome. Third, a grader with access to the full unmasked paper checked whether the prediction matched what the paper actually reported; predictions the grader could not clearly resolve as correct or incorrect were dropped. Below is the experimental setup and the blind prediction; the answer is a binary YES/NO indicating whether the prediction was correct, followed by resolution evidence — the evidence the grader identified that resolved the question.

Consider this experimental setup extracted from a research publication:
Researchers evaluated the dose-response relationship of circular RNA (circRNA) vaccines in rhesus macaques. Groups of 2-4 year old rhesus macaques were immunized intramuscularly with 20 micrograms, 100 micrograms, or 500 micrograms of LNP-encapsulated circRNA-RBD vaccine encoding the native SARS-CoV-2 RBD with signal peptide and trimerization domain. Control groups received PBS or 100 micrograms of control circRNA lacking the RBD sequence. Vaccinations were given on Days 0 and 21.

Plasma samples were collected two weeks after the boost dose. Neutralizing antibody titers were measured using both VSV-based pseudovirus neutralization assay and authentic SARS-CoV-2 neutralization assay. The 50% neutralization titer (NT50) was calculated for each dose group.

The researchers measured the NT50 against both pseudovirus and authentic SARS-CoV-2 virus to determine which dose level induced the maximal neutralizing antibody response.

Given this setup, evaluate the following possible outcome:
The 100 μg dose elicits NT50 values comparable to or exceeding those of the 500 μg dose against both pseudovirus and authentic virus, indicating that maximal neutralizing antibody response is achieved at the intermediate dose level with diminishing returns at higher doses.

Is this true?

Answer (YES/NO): YES